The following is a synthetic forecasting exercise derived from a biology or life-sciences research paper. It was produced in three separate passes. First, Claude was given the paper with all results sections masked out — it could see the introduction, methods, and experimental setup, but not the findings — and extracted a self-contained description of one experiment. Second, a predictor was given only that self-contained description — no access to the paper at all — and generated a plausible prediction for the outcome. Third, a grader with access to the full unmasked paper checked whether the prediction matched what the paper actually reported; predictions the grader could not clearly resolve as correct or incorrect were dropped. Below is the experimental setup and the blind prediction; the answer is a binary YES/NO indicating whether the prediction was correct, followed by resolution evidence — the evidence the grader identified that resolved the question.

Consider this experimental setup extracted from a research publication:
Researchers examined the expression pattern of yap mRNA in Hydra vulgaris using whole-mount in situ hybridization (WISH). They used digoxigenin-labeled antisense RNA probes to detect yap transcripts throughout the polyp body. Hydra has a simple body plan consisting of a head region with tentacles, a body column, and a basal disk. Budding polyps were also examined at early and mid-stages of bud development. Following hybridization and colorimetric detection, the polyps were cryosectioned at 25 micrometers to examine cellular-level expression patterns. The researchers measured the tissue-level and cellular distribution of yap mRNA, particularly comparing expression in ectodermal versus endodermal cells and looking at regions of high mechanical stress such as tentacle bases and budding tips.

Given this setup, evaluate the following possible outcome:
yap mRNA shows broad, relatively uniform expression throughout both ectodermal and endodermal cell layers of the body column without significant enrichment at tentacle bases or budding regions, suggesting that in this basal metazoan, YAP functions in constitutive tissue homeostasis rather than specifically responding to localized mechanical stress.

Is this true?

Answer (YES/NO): NO